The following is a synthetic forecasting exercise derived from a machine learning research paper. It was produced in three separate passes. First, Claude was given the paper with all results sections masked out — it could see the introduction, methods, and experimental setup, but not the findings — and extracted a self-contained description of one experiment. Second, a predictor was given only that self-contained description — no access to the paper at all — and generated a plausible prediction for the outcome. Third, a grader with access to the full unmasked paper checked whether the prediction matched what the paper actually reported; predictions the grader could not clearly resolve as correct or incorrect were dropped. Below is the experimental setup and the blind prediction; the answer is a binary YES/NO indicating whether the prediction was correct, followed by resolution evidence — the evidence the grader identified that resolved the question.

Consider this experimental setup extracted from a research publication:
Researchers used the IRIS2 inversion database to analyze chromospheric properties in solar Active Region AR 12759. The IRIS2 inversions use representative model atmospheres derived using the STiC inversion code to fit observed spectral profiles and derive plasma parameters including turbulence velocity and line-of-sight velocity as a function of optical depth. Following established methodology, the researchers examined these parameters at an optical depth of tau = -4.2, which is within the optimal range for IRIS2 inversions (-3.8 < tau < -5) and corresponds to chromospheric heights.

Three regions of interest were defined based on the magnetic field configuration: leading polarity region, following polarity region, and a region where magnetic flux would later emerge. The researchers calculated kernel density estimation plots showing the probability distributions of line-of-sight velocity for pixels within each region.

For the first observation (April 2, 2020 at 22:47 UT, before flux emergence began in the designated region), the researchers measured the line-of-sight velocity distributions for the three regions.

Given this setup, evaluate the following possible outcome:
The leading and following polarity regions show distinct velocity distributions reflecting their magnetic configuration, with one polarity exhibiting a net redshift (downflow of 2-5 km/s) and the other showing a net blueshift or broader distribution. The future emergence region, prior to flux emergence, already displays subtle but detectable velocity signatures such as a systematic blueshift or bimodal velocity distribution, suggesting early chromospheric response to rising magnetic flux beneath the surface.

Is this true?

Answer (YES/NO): NO